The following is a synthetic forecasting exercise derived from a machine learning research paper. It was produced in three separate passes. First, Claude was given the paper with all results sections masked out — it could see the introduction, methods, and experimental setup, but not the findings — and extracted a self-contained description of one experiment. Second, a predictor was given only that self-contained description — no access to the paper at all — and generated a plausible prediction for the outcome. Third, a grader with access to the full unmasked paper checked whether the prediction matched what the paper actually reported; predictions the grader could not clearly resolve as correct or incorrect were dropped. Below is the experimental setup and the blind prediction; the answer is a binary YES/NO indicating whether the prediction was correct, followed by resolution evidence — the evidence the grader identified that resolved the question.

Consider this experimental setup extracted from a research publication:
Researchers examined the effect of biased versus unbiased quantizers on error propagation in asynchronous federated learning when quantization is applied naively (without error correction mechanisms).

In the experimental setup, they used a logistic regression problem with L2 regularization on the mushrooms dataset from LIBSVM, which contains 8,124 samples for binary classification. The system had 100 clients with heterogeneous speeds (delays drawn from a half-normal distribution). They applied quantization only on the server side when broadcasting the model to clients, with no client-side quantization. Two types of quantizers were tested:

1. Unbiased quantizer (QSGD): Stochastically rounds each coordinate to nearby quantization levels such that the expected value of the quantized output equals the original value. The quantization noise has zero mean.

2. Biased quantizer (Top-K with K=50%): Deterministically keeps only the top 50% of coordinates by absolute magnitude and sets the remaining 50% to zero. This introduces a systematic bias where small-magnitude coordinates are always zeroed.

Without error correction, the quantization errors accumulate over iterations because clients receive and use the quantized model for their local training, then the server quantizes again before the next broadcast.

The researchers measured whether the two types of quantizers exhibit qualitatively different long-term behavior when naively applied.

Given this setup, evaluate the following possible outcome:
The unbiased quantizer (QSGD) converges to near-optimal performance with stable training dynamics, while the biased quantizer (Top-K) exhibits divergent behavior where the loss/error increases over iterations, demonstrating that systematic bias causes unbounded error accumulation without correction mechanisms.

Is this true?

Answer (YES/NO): NO